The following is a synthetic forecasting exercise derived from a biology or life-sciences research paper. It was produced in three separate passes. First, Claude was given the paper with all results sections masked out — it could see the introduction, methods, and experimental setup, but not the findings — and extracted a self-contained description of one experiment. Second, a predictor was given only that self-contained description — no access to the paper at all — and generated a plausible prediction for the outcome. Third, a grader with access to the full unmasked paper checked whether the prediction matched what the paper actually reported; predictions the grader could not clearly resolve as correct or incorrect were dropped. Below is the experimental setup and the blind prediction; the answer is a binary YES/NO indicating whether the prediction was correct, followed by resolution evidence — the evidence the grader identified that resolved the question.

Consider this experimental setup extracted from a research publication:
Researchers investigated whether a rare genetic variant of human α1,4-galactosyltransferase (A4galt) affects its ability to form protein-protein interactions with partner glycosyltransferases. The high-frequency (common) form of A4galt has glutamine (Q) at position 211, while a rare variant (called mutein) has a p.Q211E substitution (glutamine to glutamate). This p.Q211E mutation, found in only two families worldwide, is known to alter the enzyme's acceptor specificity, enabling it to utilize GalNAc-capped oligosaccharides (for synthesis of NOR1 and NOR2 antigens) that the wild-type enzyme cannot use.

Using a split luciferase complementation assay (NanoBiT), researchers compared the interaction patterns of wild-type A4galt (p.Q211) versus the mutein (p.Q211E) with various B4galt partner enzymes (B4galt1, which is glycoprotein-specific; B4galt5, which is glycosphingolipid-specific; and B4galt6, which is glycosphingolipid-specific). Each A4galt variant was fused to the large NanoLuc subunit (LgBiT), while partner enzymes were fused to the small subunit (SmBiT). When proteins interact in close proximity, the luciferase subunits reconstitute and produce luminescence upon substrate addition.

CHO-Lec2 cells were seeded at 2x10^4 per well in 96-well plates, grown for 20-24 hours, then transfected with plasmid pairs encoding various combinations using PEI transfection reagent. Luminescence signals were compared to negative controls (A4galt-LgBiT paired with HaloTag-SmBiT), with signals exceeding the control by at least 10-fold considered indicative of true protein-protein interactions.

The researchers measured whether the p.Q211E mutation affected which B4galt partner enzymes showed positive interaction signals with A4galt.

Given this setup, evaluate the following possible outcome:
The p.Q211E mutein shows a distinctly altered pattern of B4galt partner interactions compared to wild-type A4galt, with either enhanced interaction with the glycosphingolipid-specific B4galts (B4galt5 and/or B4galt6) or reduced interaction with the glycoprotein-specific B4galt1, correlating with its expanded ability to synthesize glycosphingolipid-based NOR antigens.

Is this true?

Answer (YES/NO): NO